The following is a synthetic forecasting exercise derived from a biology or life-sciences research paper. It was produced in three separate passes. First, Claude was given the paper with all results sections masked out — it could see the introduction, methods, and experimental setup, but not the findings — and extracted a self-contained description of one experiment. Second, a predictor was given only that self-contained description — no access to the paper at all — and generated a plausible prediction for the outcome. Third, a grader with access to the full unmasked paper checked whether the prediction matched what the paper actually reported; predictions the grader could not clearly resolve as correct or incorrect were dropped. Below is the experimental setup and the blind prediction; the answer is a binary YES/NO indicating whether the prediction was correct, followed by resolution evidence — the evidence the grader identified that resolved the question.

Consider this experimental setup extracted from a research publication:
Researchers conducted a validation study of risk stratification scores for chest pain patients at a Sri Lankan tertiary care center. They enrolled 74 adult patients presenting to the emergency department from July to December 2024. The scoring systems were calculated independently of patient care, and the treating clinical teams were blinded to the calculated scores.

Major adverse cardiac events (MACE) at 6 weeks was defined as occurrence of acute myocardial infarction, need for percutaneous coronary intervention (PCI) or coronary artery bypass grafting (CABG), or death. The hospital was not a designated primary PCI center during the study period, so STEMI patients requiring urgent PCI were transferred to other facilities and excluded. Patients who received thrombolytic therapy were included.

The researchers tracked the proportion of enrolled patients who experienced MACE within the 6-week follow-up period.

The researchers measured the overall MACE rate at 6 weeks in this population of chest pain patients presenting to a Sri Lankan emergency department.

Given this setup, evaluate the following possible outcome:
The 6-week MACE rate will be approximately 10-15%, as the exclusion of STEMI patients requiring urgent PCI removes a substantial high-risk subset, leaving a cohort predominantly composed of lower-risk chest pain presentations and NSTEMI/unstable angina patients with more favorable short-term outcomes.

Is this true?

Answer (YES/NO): NO